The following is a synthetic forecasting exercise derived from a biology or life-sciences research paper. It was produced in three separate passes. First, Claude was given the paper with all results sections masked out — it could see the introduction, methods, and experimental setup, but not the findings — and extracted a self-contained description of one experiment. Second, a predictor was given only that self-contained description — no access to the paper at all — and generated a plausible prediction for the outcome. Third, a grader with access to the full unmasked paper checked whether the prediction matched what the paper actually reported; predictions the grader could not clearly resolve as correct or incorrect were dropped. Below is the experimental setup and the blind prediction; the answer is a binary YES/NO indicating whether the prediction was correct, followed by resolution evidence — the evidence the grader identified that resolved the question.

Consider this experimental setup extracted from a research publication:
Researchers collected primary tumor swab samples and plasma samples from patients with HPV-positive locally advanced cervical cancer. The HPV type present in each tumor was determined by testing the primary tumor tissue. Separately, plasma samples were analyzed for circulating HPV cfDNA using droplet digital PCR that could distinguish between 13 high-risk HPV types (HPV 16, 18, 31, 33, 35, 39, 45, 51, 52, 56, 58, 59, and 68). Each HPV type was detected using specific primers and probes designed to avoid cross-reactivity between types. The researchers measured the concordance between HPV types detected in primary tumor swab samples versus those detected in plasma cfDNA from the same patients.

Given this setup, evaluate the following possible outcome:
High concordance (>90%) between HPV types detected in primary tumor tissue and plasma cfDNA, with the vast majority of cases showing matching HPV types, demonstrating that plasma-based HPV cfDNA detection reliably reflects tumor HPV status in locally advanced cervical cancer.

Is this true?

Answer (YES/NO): NO